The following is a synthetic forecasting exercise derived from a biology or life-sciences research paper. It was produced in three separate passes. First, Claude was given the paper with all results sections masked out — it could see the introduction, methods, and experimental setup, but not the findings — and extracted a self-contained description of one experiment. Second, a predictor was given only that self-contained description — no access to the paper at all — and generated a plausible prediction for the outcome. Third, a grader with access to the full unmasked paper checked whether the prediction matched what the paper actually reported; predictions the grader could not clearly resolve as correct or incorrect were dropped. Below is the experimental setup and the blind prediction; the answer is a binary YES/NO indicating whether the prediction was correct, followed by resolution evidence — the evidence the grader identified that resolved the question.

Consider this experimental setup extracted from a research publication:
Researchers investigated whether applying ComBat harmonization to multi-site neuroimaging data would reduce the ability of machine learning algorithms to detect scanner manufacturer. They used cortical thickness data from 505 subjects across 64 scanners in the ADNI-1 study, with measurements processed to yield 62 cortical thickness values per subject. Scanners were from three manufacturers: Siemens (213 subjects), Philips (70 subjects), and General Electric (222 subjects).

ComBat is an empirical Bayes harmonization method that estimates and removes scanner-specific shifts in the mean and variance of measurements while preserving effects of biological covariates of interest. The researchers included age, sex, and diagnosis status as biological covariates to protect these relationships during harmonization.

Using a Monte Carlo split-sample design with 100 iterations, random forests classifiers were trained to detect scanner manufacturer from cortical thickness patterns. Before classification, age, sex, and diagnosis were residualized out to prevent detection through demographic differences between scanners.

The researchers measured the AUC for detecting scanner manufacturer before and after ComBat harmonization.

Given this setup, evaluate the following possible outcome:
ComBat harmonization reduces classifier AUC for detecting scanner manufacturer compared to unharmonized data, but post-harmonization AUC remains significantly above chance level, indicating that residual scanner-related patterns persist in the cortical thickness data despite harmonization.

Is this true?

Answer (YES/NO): YES